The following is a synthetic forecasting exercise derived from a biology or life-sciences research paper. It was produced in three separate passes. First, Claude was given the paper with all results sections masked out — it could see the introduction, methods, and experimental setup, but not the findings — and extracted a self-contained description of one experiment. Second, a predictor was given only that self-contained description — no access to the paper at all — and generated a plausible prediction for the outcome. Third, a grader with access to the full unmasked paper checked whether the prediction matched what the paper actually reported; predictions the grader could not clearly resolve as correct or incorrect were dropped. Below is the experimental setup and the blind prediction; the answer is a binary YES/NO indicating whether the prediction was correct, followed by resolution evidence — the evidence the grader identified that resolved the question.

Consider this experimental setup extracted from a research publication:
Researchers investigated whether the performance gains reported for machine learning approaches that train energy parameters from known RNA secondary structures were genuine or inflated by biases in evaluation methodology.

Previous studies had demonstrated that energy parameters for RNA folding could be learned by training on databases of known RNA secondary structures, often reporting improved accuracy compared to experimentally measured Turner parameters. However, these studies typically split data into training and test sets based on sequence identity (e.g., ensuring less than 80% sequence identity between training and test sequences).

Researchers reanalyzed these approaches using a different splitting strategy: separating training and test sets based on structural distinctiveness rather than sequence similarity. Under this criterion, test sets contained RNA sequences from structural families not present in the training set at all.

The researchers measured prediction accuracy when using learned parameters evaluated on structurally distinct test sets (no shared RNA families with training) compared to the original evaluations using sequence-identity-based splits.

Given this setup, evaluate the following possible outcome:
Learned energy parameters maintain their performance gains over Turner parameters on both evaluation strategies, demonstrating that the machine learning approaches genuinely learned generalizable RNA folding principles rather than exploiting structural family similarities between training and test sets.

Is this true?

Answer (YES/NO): NO